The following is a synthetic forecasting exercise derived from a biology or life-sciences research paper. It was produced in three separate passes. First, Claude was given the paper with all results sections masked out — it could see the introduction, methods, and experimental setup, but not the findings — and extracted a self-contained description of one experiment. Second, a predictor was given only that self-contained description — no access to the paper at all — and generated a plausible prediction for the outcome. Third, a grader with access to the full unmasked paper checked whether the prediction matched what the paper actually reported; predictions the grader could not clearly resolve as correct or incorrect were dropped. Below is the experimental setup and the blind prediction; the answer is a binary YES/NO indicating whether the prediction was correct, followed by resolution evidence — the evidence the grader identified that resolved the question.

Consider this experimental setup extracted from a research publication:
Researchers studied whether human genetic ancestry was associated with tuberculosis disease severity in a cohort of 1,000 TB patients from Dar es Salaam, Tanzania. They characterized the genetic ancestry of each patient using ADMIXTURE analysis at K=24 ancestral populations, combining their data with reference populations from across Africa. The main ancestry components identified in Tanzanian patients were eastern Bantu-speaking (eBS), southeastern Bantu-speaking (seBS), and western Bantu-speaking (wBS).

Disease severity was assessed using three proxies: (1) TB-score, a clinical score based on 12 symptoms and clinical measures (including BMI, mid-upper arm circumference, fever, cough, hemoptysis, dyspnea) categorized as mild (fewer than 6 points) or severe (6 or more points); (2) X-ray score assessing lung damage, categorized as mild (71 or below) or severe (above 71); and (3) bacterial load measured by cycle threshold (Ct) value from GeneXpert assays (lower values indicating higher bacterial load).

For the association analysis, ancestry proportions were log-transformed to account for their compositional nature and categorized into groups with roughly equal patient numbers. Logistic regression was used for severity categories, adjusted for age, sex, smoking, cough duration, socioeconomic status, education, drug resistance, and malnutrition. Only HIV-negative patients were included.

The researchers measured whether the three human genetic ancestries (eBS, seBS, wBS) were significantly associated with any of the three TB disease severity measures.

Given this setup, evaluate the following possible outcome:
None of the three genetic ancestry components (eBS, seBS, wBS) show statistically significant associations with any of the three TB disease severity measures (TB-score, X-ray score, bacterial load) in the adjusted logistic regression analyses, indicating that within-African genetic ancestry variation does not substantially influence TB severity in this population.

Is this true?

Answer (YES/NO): YES